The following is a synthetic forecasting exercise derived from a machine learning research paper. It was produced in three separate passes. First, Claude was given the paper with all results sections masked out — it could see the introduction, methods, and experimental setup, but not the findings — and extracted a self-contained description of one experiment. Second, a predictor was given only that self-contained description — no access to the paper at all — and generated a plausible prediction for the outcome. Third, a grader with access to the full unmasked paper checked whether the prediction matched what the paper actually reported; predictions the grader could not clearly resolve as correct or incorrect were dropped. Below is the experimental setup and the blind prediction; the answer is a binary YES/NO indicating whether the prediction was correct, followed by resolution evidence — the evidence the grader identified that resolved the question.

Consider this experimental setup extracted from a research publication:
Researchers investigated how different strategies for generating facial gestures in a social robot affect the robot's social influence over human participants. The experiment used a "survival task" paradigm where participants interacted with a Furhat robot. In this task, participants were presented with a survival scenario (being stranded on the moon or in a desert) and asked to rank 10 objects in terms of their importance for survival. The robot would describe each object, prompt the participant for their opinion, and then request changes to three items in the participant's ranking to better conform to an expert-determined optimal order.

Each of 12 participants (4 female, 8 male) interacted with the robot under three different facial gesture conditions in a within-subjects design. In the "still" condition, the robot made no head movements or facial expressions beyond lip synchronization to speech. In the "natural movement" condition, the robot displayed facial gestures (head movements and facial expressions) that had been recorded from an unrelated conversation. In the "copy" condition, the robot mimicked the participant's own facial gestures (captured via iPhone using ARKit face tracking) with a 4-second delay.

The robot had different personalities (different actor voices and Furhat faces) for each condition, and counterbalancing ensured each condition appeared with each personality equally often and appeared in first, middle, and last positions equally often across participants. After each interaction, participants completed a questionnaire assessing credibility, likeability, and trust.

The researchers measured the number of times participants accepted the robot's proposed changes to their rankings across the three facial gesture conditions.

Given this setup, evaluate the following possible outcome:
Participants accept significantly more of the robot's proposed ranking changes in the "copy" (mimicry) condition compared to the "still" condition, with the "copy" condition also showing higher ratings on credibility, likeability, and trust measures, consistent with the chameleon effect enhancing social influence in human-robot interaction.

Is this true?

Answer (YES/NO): NO